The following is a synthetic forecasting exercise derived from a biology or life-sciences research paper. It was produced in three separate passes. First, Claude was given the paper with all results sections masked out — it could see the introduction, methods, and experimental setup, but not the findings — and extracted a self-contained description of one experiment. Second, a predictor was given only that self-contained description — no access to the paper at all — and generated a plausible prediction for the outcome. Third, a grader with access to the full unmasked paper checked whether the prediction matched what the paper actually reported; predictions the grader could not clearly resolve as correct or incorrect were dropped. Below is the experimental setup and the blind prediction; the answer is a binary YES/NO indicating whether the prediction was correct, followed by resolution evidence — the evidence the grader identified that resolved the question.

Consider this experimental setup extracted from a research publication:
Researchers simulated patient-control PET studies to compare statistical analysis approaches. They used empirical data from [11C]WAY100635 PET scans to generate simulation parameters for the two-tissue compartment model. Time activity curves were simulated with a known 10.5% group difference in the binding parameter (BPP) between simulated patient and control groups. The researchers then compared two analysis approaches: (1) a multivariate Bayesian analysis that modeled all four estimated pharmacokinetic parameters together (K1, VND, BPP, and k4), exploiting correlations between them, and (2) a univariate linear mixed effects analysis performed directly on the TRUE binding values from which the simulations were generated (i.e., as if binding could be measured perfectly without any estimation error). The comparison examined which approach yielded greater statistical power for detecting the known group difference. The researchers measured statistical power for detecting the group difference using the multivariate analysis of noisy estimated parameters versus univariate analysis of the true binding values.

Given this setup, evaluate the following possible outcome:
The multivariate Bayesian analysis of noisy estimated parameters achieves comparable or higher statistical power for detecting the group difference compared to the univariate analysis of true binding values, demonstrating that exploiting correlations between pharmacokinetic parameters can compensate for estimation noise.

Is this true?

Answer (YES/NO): YES